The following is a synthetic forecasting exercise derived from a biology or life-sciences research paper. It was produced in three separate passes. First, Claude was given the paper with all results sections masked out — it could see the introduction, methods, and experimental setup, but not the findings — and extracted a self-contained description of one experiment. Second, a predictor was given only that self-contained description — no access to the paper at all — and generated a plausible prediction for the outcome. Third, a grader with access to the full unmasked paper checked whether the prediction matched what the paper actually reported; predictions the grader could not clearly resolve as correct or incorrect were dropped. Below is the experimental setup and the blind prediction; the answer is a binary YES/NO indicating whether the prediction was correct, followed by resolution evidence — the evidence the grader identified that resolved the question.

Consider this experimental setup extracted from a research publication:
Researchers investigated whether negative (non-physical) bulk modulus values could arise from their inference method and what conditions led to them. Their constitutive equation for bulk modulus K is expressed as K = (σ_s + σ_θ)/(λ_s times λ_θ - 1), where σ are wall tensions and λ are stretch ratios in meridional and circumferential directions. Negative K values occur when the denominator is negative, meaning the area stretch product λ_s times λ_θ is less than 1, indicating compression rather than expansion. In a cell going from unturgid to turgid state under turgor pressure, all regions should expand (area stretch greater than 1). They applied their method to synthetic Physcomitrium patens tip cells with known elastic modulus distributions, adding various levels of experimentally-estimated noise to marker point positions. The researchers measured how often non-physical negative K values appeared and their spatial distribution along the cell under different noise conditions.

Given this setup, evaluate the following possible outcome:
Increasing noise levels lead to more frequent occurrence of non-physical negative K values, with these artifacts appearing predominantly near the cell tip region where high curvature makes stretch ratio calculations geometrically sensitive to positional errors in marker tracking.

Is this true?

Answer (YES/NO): NO